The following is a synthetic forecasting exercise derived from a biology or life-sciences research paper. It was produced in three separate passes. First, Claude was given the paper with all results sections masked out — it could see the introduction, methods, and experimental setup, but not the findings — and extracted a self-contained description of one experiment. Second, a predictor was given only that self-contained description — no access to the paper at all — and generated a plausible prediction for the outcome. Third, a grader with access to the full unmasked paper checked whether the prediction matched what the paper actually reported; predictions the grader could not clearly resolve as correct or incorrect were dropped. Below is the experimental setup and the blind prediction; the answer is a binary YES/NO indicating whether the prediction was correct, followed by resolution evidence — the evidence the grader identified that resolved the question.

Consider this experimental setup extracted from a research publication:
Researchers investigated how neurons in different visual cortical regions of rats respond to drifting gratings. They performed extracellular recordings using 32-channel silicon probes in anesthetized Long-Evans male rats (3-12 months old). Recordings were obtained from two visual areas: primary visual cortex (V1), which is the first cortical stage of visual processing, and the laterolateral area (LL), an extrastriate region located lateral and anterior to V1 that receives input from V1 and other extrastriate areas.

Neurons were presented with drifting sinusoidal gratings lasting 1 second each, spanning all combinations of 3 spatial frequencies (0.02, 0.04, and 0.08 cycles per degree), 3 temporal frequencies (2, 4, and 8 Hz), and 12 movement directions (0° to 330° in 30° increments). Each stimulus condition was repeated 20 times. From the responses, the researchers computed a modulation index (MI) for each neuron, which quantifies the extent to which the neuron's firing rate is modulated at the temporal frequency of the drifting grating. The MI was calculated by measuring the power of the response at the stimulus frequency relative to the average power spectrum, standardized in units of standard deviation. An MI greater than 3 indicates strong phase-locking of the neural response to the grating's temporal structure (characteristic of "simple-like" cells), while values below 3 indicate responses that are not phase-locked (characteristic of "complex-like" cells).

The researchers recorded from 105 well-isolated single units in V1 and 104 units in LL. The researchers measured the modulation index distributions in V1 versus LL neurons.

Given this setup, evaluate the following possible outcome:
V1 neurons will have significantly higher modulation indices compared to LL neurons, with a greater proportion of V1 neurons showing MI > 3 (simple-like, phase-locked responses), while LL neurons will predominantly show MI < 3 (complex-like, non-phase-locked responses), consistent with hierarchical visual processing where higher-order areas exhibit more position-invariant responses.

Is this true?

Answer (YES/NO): YES